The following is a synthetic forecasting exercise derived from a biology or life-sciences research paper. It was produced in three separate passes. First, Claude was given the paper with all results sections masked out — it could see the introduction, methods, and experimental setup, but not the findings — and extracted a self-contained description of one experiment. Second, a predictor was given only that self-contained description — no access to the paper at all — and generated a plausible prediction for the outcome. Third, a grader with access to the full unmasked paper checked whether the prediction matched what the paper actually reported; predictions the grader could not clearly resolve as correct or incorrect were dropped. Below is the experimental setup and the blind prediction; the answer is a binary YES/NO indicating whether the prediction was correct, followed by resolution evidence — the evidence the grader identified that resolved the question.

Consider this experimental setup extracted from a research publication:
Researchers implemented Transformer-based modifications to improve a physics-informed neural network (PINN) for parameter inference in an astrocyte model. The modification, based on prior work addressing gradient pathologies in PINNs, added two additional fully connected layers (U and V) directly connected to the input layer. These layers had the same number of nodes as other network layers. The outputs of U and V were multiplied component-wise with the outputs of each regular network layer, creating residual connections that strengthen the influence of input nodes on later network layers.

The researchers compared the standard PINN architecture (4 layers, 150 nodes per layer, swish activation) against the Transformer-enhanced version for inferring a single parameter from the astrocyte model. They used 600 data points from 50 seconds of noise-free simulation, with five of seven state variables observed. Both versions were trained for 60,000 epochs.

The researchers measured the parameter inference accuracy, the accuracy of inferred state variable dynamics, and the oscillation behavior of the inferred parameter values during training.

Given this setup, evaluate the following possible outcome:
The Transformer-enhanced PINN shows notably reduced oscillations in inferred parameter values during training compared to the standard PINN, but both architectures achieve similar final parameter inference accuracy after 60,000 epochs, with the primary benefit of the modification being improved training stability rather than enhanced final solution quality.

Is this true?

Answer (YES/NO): NO